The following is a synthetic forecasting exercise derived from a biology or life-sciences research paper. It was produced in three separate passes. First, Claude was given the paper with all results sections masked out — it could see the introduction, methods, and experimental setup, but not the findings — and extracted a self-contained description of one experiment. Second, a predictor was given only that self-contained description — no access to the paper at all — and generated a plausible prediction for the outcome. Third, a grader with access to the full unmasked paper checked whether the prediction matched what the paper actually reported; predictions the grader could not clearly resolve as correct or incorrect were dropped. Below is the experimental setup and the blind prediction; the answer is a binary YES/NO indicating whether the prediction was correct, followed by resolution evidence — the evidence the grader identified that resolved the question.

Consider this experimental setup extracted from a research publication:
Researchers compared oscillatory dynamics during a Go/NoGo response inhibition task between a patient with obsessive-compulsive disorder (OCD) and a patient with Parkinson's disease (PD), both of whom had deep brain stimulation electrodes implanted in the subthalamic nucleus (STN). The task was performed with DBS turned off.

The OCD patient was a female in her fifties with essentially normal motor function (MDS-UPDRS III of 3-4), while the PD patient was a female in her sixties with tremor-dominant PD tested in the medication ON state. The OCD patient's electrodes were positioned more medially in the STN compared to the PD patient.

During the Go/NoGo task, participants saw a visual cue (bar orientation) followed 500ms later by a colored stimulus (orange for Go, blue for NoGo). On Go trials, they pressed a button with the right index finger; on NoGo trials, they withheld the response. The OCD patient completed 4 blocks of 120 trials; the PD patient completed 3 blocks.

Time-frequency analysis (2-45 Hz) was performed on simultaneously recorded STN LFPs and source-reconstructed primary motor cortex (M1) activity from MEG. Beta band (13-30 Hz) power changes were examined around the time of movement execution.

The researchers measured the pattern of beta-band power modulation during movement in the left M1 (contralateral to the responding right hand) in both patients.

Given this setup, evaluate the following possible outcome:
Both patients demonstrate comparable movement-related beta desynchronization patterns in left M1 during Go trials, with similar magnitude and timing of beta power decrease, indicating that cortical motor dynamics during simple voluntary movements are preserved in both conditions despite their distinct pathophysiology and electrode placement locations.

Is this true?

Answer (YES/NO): YES